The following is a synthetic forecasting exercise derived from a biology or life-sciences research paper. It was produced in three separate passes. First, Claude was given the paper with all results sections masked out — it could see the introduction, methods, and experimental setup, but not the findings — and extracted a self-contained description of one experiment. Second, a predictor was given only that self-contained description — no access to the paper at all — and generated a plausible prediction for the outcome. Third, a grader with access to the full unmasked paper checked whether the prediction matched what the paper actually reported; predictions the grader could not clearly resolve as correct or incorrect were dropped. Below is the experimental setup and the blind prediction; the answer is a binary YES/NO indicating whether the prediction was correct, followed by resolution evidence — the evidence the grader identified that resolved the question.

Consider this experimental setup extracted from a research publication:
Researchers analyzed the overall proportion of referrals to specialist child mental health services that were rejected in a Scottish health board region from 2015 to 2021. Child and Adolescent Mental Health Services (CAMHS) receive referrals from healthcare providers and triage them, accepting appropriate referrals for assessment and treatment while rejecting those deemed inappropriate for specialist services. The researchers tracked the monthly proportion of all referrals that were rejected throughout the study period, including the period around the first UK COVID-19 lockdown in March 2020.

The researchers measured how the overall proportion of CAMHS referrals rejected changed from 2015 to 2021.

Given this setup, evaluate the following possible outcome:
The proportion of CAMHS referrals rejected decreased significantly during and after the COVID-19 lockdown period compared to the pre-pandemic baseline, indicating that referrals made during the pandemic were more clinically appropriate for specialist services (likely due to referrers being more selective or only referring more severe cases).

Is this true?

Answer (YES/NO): NO